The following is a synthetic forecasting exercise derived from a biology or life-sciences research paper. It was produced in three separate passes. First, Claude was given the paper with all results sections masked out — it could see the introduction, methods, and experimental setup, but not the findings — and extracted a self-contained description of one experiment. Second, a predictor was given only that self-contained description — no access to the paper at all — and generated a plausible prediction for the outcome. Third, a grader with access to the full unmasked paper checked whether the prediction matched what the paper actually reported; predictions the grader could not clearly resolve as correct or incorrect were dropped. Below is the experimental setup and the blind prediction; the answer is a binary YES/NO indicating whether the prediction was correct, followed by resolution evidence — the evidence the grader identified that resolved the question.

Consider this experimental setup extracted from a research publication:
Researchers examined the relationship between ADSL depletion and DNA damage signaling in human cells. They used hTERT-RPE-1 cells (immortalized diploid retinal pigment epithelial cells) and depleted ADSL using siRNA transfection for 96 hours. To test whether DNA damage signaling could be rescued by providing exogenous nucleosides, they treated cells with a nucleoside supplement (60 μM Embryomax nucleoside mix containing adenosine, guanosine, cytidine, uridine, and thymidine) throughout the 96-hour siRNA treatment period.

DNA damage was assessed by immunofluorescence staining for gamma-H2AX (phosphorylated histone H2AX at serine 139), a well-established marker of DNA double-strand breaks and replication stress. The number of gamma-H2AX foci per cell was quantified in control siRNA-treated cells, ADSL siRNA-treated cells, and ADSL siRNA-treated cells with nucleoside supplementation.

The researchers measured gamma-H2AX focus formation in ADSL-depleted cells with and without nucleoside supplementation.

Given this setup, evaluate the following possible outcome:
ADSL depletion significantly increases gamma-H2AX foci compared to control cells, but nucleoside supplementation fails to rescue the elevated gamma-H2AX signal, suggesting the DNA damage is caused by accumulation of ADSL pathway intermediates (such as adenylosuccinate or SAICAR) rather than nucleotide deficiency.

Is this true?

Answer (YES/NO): NO